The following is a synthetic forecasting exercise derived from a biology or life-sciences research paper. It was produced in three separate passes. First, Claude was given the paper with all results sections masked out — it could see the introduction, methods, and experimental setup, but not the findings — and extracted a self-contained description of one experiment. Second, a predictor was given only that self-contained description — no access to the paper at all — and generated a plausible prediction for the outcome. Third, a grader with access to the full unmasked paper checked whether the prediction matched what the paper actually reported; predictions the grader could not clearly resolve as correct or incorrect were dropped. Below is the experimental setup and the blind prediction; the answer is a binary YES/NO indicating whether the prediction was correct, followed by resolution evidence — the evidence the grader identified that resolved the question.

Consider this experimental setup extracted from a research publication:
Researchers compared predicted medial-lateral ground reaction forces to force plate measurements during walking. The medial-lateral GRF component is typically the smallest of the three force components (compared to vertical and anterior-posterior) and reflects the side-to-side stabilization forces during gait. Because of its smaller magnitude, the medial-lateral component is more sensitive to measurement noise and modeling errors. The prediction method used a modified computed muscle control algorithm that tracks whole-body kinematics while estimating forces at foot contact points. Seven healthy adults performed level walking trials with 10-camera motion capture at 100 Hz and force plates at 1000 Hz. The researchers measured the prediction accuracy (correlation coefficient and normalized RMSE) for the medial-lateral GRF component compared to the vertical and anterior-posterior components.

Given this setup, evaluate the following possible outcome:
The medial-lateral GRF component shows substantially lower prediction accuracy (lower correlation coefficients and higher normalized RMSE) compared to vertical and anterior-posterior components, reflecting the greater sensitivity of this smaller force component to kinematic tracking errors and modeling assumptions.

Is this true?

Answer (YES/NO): YES